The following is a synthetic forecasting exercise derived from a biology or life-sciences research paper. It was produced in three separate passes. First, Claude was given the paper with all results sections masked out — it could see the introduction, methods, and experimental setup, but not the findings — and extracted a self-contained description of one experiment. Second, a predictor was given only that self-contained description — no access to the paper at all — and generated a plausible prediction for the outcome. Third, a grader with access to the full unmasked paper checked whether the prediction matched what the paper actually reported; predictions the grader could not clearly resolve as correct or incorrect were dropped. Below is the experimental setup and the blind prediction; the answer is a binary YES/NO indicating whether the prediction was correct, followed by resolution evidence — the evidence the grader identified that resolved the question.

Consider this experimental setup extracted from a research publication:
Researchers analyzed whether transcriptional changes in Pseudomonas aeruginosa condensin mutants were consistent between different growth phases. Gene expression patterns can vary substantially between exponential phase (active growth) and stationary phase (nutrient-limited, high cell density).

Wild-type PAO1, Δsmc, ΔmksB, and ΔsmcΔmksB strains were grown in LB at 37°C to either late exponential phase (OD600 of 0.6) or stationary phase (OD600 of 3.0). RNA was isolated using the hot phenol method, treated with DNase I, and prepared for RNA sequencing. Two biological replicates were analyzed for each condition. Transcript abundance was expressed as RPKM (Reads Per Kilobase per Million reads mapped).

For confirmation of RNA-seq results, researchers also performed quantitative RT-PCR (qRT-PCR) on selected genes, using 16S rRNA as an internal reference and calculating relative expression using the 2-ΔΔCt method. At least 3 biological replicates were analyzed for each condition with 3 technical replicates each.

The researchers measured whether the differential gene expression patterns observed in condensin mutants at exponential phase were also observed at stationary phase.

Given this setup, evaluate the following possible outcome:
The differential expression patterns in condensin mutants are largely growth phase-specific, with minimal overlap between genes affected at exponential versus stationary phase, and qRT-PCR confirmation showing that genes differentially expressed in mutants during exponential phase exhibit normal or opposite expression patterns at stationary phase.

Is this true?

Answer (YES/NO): YES